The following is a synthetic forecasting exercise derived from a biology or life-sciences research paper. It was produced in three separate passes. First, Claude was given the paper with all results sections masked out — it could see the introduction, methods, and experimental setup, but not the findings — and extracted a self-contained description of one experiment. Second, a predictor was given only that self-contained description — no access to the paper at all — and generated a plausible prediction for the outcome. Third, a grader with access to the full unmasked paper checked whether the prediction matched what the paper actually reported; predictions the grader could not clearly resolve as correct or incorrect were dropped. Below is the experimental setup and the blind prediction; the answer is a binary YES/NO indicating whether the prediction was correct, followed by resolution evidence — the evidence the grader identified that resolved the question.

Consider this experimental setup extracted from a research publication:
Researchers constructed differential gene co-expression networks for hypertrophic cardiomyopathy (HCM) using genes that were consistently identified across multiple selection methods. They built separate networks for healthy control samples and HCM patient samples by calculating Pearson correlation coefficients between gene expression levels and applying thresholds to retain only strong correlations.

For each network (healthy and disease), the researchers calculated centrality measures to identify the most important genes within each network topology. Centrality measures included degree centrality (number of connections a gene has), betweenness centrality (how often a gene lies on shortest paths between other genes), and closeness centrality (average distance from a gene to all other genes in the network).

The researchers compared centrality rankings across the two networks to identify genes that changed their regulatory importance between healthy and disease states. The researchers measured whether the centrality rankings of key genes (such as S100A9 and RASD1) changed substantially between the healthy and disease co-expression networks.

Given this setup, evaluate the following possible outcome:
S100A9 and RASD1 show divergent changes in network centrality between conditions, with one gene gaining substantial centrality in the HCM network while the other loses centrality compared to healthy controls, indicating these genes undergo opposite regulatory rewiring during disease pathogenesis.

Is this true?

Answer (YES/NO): NO